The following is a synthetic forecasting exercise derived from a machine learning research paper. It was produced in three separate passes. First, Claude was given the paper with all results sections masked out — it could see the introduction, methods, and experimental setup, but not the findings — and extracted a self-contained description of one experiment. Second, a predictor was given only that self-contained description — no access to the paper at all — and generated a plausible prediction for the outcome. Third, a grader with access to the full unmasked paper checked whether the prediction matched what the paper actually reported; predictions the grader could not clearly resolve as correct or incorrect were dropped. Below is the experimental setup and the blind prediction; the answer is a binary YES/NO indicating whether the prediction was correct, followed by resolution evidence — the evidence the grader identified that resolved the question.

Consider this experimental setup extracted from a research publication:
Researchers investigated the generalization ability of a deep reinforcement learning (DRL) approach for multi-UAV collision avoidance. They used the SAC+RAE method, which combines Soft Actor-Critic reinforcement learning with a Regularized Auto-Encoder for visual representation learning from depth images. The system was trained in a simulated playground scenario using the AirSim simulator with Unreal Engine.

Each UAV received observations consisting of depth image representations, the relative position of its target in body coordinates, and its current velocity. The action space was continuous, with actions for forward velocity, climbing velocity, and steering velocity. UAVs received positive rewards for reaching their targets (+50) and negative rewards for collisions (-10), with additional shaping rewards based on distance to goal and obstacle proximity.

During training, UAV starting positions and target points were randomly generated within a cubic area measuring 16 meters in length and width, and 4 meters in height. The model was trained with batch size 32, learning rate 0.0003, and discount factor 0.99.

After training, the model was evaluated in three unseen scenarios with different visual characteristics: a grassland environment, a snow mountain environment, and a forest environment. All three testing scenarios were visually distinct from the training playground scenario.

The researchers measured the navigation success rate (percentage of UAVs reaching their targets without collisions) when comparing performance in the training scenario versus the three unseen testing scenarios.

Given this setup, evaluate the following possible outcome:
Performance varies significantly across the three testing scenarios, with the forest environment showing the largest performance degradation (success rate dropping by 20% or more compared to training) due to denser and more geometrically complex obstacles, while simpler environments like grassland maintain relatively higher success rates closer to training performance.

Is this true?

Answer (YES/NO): NO